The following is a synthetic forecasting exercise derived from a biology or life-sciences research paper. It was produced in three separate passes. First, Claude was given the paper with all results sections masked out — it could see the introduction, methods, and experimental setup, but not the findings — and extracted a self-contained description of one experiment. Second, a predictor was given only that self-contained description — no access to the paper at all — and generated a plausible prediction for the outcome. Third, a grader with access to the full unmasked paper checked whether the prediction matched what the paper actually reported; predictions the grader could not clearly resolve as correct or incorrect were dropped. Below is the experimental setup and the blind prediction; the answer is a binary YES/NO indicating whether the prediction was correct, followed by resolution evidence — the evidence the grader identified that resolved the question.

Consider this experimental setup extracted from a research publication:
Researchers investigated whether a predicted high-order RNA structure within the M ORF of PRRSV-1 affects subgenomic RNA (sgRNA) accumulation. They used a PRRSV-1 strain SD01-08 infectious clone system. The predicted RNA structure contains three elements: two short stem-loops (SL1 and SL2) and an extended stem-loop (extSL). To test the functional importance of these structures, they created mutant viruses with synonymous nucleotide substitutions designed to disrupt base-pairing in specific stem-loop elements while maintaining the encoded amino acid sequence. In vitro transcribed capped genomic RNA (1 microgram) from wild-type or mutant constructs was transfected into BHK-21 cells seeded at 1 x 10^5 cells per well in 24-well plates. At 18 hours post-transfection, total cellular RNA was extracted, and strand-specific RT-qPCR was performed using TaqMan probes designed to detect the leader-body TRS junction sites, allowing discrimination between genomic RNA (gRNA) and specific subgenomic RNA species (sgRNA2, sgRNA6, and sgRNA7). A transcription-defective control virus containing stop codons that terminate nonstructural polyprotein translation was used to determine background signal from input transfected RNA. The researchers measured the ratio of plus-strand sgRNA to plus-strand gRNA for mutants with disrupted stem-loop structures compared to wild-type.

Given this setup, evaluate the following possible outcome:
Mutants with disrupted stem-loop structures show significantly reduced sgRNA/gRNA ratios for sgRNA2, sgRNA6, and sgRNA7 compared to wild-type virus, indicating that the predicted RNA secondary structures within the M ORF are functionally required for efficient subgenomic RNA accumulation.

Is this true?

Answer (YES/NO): YES